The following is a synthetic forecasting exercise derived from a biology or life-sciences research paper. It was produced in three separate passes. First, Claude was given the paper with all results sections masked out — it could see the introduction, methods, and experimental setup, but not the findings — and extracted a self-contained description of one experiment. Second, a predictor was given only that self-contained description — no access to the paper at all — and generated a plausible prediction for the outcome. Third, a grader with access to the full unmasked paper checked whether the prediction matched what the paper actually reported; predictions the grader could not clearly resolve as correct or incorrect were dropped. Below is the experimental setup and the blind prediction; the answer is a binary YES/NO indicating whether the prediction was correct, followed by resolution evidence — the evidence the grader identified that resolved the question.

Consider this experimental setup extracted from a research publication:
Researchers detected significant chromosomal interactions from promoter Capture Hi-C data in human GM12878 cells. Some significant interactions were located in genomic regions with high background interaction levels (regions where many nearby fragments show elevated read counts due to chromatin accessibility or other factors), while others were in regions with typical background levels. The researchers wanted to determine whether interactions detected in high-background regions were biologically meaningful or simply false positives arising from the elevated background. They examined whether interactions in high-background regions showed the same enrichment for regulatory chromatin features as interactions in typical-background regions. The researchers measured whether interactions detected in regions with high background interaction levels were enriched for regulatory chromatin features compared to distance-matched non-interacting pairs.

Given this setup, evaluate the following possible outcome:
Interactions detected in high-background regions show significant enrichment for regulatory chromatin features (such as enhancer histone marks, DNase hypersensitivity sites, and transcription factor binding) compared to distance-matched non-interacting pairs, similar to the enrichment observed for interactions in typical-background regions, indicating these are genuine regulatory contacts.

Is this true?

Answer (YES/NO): YES